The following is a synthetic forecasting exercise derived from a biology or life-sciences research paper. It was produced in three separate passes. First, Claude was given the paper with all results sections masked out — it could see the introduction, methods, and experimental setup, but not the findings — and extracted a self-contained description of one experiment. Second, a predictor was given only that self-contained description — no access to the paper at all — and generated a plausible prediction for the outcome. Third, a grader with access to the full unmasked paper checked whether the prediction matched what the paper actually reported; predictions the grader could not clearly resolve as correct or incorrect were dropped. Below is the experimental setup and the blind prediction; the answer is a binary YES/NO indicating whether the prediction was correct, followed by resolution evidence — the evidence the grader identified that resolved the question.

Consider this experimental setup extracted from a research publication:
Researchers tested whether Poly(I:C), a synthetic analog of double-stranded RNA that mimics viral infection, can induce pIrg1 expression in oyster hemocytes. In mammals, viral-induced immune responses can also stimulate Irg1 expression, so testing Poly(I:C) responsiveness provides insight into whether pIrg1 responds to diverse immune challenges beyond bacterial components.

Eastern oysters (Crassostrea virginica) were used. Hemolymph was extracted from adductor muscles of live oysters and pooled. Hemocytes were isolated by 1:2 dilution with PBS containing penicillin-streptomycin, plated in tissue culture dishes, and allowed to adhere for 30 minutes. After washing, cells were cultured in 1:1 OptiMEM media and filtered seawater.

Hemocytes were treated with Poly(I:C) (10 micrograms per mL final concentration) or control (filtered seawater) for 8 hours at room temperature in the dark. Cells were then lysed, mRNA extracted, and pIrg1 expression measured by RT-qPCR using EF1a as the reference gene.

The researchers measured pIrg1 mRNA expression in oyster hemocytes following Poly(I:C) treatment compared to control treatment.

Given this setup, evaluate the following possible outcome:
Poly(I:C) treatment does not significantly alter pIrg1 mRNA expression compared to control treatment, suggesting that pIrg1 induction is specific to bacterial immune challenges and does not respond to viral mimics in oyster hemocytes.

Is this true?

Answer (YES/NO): NO